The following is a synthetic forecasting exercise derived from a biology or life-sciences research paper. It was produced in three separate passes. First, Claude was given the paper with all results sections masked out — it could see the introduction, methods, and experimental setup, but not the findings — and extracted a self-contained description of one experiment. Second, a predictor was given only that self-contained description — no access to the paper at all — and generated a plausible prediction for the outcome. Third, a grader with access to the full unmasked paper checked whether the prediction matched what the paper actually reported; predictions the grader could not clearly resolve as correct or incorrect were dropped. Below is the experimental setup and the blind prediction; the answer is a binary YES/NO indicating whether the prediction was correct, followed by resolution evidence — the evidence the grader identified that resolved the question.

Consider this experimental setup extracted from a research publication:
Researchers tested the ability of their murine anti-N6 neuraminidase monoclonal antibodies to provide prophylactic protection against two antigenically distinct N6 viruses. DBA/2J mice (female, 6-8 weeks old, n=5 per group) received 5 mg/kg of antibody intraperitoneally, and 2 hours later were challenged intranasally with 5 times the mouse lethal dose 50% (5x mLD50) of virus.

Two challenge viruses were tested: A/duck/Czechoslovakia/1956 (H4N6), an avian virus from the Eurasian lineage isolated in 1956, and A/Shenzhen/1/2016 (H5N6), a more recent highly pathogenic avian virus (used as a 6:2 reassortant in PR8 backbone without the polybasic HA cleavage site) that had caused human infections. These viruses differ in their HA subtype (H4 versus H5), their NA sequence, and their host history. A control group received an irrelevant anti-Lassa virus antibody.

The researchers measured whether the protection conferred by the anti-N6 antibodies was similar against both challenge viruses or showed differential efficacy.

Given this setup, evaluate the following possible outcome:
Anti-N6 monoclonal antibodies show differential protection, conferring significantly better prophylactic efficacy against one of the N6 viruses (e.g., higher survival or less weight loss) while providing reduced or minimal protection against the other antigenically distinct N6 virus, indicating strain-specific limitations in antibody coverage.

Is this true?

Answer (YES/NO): YES